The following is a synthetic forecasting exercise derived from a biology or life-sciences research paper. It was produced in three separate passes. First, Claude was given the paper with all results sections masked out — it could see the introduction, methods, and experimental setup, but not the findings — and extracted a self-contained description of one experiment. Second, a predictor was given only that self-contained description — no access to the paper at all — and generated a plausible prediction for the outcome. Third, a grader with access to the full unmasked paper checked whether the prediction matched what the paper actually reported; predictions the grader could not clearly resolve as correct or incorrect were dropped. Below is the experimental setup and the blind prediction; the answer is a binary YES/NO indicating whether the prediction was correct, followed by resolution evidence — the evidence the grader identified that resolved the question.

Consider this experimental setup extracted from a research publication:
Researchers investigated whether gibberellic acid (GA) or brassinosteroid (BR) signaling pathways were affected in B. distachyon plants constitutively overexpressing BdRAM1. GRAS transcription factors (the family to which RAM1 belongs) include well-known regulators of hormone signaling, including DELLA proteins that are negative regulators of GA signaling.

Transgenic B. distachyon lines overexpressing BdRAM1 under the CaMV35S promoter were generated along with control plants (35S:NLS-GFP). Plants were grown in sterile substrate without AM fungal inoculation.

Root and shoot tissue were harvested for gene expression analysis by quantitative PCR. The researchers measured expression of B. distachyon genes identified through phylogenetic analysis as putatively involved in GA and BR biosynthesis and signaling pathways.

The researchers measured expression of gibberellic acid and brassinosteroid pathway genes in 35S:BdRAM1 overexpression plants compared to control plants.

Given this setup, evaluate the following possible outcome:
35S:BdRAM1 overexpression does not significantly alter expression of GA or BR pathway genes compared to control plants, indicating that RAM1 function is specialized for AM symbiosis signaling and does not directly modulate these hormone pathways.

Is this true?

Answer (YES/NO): NO